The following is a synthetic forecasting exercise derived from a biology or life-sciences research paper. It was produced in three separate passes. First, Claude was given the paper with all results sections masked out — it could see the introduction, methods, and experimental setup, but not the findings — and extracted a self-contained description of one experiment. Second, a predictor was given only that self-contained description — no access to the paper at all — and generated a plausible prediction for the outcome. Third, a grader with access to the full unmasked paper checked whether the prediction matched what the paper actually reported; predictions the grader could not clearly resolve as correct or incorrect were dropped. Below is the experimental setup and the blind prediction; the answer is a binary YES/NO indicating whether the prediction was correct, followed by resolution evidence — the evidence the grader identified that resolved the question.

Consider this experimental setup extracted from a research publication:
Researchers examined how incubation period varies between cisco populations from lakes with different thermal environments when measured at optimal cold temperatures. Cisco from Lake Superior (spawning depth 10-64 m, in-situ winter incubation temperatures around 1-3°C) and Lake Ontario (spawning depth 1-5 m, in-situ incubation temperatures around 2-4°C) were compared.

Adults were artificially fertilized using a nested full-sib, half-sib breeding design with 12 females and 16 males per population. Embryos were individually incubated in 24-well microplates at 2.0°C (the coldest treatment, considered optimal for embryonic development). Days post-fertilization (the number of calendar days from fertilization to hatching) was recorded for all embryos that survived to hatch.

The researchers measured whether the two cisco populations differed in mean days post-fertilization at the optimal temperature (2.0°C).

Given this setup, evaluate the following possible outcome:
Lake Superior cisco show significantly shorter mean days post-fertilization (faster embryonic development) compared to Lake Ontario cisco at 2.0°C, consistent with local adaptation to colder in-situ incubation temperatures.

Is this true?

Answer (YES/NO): YES